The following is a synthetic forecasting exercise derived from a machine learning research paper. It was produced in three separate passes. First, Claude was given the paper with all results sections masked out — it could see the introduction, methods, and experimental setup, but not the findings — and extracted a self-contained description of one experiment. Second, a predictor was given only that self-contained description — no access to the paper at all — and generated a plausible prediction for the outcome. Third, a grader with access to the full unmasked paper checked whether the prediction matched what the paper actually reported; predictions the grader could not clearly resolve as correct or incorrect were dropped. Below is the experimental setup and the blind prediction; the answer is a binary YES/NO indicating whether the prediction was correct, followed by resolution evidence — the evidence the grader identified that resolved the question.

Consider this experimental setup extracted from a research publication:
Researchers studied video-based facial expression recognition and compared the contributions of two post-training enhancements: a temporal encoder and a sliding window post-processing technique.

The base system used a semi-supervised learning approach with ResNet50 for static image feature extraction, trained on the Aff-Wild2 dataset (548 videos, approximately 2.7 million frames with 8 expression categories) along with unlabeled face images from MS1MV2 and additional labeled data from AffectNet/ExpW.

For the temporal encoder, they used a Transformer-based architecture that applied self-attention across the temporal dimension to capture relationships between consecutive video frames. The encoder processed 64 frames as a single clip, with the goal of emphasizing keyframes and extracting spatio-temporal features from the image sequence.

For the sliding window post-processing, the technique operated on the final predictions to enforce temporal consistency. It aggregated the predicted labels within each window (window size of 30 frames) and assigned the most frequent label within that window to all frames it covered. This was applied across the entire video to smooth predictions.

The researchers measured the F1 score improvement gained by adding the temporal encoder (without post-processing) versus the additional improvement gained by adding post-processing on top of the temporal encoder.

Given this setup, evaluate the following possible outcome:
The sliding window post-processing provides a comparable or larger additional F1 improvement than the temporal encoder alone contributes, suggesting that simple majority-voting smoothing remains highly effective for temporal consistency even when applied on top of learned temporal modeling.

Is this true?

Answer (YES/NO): NO